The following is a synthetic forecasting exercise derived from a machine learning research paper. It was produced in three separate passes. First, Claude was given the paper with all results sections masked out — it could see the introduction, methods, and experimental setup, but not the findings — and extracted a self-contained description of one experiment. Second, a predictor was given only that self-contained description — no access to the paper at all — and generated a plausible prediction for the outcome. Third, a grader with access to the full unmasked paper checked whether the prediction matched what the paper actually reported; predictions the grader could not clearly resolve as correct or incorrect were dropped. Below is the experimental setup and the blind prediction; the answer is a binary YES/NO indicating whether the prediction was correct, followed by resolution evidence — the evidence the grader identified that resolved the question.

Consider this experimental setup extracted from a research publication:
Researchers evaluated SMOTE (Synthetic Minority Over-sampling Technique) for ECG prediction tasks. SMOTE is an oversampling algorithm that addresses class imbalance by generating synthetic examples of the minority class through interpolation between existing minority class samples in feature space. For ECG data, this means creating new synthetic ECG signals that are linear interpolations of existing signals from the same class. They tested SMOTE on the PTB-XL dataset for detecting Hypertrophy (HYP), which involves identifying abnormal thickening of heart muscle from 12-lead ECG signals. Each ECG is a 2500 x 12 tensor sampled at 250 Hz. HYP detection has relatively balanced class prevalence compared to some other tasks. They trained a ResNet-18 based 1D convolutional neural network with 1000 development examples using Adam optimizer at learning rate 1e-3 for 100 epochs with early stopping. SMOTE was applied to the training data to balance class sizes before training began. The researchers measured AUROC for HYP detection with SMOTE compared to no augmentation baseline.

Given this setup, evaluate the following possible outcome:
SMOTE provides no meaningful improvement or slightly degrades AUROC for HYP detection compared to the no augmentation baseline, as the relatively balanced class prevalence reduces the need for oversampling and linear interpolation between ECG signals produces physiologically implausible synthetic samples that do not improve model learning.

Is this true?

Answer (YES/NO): NO